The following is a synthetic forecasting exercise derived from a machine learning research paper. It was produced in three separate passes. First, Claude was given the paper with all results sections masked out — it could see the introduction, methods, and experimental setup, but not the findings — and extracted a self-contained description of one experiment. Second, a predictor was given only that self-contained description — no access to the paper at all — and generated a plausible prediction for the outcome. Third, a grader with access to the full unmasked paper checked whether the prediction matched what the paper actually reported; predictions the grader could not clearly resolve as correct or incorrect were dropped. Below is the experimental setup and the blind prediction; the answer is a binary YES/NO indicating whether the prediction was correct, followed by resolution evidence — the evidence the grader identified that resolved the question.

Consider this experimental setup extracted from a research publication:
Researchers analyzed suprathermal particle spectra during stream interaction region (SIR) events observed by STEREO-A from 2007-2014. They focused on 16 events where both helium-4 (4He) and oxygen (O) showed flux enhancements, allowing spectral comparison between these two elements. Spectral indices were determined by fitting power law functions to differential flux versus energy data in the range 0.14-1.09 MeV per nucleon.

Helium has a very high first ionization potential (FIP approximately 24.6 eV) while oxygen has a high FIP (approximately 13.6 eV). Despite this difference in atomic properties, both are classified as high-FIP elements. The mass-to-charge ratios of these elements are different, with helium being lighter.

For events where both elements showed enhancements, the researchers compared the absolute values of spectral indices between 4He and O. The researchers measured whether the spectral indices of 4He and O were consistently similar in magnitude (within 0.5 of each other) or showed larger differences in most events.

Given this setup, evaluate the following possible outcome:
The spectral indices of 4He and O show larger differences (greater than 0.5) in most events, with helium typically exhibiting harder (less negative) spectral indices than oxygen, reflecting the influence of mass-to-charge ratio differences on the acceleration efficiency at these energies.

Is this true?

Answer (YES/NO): NO